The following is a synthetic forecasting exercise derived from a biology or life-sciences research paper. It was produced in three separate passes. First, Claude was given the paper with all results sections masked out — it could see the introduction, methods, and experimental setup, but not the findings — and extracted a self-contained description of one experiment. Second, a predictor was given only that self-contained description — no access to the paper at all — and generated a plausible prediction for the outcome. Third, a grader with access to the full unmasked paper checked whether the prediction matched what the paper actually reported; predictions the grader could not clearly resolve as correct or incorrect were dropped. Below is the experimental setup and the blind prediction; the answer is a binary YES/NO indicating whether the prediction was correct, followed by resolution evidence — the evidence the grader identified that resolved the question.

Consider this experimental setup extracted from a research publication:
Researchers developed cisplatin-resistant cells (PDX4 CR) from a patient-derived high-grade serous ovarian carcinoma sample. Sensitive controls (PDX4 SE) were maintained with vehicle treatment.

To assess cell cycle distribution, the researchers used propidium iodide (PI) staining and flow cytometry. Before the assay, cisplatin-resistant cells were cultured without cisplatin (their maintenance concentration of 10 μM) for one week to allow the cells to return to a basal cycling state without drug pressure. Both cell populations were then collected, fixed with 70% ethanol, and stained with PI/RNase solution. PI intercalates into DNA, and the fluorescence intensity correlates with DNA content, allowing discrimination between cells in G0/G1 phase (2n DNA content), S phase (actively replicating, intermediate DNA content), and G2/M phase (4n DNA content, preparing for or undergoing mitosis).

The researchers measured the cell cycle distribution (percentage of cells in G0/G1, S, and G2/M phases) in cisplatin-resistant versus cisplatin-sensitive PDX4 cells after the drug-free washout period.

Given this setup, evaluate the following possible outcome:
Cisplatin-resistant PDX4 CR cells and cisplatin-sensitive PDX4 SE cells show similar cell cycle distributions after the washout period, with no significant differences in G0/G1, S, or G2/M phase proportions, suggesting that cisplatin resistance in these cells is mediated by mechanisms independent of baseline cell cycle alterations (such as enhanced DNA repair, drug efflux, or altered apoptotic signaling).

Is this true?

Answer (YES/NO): NO